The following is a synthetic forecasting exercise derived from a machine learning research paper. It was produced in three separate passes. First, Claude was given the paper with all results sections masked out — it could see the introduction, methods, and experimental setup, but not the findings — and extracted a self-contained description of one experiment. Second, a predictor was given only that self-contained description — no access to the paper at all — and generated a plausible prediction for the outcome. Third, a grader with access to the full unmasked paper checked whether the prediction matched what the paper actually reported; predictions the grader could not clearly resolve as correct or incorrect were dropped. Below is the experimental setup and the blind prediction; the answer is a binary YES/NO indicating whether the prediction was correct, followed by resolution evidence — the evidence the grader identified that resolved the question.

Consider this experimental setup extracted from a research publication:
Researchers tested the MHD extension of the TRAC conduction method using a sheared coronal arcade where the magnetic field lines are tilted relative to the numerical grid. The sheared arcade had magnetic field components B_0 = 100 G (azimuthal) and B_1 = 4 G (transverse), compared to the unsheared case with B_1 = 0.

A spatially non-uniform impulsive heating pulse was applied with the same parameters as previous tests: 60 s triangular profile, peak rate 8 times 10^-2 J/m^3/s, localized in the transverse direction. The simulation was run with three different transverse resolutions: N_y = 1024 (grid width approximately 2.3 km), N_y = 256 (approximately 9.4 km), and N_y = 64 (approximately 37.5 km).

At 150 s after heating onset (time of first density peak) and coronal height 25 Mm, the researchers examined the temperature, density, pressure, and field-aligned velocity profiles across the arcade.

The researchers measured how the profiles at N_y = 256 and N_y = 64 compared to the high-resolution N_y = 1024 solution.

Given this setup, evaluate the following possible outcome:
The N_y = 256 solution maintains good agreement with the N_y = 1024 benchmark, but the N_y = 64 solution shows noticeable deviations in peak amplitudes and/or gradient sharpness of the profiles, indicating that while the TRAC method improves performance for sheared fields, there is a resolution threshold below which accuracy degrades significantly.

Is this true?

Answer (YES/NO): NO